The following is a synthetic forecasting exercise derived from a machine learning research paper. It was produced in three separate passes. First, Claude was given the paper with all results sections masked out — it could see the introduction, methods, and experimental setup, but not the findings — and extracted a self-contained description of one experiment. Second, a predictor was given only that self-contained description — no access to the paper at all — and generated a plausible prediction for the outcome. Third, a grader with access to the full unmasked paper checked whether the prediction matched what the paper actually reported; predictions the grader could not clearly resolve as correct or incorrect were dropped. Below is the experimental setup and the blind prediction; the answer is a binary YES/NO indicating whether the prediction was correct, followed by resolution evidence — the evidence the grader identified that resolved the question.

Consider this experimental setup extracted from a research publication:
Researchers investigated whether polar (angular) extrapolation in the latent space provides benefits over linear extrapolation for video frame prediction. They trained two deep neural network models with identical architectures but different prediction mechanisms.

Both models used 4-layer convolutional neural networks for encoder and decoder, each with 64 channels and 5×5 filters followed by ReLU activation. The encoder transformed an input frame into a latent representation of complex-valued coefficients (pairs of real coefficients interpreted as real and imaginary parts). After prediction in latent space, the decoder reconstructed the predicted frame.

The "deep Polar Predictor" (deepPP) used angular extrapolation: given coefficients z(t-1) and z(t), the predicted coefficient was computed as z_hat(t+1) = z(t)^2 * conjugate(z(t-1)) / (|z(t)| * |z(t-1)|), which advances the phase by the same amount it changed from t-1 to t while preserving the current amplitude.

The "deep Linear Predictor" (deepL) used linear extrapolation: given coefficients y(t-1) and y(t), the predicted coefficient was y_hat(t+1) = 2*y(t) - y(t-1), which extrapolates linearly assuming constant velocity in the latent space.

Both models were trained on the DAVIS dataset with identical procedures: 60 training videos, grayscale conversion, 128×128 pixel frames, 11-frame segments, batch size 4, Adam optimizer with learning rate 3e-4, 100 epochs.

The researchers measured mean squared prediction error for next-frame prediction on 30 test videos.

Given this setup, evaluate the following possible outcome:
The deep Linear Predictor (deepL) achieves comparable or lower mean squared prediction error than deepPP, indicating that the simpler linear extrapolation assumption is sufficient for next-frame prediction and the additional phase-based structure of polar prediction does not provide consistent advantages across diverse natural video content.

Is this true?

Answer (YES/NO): NO